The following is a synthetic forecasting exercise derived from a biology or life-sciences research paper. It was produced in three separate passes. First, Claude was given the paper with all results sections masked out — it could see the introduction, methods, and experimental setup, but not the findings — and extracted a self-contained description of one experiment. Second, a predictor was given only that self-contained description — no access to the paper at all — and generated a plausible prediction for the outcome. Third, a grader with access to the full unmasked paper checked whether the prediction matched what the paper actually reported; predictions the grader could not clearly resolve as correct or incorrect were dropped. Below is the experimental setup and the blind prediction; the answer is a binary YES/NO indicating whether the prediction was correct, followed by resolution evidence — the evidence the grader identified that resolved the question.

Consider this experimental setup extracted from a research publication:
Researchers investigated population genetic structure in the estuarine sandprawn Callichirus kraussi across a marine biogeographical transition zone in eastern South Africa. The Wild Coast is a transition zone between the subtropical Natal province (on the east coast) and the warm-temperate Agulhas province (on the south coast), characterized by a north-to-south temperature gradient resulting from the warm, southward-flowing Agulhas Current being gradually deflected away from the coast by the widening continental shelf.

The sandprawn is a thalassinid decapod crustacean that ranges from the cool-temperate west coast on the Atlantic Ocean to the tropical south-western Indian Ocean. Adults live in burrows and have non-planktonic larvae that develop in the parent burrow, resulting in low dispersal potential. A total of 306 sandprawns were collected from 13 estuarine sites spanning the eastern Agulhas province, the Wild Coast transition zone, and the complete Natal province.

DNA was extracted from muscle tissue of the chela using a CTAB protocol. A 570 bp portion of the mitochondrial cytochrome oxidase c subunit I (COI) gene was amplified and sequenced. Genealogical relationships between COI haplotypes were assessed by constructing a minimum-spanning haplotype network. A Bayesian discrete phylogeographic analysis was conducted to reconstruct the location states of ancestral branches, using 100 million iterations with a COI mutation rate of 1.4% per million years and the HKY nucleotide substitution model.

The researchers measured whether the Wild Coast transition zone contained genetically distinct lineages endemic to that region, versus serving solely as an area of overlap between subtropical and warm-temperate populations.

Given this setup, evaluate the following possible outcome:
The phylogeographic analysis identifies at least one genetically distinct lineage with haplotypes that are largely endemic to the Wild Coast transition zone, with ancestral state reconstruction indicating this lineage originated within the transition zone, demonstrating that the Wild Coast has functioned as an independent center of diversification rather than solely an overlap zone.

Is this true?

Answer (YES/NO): NO